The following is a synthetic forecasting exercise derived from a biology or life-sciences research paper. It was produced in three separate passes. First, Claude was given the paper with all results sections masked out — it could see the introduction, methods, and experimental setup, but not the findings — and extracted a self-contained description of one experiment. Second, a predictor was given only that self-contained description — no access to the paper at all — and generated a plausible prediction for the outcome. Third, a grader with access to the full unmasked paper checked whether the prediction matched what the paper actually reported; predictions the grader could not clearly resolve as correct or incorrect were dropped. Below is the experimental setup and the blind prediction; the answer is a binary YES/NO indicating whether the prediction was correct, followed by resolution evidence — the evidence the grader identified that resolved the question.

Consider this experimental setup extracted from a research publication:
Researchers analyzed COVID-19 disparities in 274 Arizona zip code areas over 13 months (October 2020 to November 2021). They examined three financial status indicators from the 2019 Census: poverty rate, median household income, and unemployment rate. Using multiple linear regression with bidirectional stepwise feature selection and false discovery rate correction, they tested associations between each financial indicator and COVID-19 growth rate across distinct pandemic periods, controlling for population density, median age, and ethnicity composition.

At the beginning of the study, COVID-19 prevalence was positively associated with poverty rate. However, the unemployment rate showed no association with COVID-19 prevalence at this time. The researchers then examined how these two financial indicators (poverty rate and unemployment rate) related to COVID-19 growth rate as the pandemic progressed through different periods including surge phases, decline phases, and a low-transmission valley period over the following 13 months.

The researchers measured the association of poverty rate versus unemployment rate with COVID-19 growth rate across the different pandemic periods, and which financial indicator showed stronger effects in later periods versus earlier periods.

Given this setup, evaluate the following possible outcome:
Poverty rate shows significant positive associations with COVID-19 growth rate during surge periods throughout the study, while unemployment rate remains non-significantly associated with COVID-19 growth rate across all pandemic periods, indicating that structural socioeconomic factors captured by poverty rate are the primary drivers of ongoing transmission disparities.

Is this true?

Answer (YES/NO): NO